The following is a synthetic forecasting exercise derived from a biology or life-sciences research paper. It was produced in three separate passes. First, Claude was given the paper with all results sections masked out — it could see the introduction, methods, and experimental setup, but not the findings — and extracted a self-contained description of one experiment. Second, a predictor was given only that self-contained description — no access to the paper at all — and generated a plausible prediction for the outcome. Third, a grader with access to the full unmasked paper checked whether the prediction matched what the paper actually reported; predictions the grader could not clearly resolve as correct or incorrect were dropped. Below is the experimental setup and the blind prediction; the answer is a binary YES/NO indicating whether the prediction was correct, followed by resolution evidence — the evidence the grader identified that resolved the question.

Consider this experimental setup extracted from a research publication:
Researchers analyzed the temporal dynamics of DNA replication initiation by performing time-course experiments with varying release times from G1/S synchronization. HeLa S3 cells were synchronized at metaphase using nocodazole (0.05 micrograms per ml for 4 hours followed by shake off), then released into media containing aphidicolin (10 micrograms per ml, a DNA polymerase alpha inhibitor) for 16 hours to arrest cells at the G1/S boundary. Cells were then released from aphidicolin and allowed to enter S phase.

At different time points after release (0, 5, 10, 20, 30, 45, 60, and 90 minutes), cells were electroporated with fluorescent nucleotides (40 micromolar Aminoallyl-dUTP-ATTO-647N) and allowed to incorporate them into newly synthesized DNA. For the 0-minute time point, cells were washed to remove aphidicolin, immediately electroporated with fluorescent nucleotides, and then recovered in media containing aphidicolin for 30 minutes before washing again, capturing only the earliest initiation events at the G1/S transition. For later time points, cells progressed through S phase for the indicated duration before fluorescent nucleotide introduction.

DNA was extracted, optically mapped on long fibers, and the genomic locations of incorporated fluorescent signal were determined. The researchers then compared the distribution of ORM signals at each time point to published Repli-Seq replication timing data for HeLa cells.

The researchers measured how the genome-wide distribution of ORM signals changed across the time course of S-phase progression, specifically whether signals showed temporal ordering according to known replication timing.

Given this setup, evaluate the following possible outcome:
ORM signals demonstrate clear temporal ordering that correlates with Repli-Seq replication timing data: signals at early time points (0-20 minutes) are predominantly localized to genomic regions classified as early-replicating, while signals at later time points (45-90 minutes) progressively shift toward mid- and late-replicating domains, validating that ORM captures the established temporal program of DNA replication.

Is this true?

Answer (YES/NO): NO